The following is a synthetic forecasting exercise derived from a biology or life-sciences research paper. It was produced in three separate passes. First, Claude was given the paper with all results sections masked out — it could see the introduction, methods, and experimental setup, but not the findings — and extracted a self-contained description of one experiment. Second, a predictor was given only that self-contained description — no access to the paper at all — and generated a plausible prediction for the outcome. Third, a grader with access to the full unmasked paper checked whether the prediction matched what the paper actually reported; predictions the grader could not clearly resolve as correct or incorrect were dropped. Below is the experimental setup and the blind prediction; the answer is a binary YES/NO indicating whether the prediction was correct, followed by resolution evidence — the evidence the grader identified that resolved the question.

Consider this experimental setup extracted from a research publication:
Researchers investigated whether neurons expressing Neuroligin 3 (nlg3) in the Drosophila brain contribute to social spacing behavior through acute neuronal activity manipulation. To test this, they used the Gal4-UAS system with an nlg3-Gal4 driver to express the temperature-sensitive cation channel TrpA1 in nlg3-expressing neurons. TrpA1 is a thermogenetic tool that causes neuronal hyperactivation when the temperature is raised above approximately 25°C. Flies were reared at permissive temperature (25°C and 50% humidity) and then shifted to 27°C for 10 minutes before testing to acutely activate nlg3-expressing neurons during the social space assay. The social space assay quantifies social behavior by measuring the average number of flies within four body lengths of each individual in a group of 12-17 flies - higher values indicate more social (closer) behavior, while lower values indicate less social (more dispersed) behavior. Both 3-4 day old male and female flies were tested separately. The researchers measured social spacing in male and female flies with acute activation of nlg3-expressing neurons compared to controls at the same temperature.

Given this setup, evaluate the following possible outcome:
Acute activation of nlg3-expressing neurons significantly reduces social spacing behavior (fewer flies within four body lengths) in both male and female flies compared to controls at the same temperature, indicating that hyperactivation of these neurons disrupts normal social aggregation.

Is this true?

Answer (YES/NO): YES